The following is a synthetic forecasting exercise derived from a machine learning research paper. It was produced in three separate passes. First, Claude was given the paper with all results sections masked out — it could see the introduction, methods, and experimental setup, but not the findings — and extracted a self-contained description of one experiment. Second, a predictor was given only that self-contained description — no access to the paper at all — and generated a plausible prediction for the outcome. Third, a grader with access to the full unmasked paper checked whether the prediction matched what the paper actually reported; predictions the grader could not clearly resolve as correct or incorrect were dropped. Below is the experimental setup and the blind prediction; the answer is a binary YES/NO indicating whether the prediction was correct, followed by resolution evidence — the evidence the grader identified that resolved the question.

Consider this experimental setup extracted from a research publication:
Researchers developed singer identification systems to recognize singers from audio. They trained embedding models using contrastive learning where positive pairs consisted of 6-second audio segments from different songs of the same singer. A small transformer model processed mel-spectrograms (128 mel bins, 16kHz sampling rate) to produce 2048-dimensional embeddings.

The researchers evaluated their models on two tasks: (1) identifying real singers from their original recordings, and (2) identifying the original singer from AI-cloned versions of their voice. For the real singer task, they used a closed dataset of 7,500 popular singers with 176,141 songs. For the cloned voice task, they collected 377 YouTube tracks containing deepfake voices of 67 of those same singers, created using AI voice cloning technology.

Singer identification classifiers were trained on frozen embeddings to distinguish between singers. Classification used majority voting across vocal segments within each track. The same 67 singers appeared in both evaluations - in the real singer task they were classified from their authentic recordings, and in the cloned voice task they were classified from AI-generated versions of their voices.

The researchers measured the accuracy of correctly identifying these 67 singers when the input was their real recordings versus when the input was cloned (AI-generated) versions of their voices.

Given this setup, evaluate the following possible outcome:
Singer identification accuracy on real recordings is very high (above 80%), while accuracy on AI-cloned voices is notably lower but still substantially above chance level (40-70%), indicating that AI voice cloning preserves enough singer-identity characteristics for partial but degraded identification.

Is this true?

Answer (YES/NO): YES